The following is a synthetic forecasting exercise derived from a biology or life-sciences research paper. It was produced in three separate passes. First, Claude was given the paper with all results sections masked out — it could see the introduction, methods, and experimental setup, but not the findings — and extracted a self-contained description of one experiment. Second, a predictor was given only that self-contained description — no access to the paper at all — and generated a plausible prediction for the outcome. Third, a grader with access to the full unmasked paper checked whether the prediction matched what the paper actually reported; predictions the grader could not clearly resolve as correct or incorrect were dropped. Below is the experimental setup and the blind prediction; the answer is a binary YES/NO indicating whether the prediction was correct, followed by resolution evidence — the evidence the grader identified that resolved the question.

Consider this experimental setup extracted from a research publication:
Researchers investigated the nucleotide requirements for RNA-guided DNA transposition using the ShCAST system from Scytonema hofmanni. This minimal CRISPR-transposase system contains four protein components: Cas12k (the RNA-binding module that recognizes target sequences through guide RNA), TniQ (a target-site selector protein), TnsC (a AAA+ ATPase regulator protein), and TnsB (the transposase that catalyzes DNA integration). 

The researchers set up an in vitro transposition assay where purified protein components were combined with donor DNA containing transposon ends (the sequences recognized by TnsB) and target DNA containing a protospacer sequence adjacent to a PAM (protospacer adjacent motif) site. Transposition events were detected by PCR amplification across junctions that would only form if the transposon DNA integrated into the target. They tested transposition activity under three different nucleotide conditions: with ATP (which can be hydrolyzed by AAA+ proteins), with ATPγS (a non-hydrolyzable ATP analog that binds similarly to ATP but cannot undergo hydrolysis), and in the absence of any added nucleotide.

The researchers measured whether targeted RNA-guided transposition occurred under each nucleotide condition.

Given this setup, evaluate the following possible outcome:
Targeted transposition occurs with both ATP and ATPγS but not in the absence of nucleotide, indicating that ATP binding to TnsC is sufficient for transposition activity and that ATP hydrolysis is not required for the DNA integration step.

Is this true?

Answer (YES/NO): NO